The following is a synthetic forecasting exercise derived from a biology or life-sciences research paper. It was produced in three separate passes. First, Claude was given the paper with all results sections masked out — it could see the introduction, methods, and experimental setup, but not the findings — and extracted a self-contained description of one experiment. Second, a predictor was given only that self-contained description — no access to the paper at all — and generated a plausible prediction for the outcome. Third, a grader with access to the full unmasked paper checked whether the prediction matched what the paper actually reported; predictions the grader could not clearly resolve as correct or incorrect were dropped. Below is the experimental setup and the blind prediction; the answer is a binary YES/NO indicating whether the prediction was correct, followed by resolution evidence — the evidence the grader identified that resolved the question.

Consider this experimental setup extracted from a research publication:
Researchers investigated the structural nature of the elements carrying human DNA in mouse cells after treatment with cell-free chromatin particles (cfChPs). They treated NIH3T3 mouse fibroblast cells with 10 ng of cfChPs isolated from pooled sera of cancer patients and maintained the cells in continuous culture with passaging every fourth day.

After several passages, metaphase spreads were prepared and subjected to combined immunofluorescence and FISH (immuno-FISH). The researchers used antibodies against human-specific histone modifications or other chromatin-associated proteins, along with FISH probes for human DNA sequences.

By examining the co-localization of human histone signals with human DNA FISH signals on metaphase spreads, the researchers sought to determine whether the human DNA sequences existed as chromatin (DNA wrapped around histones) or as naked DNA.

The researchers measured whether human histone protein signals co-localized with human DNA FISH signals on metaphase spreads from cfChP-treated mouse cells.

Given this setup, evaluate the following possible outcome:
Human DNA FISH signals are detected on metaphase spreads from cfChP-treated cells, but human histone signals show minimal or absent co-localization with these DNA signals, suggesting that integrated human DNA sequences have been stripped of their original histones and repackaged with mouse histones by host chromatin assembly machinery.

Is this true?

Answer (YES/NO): NO